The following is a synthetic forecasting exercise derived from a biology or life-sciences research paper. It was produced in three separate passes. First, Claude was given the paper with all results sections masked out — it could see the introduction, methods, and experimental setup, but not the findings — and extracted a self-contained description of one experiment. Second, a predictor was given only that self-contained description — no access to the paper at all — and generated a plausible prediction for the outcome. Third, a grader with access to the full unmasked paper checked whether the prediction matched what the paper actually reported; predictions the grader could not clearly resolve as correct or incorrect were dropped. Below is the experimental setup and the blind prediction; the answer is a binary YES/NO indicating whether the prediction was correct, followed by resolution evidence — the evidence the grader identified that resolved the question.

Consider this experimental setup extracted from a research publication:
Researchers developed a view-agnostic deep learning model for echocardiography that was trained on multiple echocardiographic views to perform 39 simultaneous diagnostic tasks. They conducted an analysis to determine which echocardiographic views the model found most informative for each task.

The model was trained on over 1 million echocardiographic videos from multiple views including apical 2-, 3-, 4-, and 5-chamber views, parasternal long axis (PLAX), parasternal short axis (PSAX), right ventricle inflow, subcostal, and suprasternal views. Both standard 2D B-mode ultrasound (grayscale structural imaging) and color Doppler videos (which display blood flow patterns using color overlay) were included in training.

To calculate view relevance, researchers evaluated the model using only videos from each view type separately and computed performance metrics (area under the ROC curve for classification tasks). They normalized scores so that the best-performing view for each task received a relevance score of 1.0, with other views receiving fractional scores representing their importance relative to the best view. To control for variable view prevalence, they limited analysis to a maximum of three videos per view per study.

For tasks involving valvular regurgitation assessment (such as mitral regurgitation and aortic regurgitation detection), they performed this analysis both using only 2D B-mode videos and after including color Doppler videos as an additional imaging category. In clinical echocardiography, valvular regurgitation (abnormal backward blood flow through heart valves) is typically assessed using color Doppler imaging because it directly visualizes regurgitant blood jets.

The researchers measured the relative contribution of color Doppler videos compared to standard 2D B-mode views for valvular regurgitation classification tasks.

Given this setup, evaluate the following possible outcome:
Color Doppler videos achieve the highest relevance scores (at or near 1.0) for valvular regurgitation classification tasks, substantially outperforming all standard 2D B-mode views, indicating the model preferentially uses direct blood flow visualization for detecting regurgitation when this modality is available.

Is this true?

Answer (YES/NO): YES